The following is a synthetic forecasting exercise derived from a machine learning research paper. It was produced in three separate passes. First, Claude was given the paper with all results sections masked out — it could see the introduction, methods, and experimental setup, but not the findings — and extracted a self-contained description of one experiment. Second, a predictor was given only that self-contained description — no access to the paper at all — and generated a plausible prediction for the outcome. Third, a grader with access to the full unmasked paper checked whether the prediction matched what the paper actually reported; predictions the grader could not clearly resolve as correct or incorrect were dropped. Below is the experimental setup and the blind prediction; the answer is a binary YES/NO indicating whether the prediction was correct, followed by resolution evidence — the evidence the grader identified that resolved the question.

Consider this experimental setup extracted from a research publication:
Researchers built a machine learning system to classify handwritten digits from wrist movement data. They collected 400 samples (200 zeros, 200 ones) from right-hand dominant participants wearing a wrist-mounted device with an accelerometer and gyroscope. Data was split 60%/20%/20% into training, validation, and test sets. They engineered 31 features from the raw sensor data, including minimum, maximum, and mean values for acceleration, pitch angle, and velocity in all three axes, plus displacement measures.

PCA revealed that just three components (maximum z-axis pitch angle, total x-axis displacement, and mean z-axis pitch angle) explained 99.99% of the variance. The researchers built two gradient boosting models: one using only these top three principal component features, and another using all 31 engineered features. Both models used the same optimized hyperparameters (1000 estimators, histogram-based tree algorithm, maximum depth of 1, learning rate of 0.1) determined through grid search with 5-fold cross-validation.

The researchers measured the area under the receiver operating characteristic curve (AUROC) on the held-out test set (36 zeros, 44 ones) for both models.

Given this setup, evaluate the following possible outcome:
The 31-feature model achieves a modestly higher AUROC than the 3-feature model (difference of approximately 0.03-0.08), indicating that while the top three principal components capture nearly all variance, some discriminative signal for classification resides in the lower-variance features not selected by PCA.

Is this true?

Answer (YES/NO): NO